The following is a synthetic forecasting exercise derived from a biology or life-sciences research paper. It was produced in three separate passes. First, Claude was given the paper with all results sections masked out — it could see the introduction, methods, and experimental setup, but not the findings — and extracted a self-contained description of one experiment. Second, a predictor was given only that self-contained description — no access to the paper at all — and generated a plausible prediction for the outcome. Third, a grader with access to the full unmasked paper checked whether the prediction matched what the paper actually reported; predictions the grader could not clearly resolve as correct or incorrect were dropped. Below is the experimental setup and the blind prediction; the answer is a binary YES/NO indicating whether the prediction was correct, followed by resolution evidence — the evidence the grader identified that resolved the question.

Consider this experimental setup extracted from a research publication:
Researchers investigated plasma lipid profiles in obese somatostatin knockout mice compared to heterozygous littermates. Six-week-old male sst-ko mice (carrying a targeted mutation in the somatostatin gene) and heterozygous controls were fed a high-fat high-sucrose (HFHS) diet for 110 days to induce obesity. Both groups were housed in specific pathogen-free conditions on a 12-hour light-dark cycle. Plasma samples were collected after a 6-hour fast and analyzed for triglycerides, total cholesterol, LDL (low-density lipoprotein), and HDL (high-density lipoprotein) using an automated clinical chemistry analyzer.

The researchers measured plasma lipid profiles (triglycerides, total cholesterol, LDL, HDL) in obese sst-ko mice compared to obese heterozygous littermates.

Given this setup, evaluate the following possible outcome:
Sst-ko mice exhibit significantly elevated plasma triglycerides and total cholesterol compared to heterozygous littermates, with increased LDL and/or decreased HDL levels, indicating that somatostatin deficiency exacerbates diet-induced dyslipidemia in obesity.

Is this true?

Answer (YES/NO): NO